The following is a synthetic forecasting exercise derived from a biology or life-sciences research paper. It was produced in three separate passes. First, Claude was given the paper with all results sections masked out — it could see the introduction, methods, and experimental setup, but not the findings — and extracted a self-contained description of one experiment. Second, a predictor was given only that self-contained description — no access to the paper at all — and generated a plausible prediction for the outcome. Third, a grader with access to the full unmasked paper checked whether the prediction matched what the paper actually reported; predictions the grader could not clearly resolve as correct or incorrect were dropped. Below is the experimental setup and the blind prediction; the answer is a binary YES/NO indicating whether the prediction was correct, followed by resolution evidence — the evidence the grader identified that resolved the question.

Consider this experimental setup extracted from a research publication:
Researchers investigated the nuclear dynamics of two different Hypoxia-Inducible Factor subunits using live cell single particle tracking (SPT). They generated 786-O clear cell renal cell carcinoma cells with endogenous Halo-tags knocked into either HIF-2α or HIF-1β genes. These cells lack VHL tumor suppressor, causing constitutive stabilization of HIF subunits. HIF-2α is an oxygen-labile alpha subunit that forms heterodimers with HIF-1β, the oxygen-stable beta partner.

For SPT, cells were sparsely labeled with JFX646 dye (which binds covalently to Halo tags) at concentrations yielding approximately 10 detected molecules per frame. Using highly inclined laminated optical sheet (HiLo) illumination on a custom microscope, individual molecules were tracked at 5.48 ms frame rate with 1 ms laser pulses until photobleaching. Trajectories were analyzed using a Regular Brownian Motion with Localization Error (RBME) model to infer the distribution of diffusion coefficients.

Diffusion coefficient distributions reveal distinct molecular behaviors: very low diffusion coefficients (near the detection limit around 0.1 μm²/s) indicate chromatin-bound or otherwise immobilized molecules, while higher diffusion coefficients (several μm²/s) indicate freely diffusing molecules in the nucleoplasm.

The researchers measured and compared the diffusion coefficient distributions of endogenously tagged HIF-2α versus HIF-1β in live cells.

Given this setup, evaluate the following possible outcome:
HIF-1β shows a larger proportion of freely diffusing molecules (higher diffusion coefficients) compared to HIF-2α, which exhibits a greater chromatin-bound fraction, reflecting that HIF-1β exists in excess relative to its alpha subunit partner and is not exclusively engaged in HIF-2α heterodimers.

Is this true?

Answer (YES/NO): YES